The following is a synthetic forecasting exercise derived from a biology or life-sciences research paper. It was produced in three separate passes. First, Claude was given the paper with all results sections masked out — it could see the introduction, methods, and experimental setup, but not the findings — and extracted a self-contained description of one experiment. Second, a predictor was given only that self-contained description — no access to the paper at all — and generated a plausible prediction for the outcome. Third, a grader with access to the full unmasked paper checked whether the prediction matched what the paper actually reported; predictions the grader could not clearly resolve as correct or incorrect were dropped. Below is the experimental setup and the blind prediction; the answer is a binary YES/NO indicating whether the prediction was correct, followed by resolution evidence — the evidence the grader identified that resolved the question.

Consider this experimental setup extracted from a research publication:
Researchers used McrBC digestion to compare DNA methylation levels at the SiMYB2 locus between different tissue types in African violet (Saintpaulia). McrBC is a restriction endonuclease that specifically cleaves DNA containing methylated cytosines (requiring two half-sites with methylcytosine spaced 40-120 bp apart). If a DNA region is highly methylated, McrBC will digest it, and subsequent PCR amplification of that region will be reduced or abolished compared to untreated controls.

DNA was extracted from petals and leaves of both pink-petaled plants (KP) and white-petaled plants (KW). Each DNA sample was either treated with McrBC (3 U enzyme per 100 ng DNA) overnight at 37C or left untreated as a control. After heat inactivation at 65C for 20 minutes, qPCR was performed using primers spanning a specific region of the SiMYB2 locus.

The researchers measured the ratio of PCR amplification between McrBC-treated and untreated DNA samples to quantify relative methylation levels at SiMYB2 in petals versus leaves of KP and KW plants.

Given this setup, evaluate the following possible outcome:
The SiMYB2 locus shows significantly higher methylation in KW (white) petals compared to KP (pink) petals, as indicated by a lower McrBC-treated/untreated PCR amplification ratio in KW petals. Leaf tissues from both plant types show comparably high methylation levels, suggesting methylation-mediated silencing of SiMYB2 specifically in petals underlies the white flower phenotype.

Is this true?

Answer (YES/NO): NO